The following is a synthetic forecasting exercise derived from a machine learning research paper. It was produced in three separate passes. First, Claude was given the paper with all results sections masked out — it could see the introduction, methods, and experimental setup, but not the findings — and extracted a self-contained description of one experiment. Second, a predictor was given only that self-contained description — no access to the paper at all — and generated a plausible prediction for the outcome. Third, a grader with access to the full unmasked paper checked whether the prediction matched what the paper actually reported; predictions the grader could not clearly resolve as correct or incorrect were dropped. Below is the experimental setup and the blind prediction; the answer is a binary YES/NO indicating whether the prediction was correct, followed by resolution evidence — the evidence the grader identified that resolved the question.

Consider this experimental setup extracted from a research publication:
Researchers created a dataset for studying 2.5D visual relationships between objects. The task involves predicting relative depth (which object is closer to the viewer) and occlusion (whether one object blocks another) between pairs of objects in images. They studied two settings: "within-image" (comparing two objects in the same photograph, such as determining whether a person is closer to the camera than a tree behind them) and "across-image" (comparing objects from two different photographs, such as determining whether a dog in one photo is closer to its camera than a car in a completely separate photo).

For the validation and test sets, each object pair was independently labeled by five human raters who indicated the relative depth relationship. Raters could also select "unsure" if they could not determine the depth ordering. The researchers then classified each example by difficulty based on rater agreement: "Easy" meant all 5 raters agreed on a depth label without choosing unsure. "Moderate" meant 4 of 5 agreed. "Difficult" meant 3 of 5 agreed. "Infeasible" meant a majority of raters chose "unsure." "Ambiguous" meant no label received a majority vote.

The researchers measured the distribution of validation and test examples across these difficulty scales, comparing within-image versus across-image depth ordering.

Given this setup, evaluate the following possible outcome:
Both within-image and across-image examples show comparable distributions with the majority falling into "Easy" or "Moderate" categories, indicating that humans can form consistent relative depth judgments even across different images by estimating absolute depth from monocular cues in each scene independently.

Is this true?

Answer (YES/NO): YES